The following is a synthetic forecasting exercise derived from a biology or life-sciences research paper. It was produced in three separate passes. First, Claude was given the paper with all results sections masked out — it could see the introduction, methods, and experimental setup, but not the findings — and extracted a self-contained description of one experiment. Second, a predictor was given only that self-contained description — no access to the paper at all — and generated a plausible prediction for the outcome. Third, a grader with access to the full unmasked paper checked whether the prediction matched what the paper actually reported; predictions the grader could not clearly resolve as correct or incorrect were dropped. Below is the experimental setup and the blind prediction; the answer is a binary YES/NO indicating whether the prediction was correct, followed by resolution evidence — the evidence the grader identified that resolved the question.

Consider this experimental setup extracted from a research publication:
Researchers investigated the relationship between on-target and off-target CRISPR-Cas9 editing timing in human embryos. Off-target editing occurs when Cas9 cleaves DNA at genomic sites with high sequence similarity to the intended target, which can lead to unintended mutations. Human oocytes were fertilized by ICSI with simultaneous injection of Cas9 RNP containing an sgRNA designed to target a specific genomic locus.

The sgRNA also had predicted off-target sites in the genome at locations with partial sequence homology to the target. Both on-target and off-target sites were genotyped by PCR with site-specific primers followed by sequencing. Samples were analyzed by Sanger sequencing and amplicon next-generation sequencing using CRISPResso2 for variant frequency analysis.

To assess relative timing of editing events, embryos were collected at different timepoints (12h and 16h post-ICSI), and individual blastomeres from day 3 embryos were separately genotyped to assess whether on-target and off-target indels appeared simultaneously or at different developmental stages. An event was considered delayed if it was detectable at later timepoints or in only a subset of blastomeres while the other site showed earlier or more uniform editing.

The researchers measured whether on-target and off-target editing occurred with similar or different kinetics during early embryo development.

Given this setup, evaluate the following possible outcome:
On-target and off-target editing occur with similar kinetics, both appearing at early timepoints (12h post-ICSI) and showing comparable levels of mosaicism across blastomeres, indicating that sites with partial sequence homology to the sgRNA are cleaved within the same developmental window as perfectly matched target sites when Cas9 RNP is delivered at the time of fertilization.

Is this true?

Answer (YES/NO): NO